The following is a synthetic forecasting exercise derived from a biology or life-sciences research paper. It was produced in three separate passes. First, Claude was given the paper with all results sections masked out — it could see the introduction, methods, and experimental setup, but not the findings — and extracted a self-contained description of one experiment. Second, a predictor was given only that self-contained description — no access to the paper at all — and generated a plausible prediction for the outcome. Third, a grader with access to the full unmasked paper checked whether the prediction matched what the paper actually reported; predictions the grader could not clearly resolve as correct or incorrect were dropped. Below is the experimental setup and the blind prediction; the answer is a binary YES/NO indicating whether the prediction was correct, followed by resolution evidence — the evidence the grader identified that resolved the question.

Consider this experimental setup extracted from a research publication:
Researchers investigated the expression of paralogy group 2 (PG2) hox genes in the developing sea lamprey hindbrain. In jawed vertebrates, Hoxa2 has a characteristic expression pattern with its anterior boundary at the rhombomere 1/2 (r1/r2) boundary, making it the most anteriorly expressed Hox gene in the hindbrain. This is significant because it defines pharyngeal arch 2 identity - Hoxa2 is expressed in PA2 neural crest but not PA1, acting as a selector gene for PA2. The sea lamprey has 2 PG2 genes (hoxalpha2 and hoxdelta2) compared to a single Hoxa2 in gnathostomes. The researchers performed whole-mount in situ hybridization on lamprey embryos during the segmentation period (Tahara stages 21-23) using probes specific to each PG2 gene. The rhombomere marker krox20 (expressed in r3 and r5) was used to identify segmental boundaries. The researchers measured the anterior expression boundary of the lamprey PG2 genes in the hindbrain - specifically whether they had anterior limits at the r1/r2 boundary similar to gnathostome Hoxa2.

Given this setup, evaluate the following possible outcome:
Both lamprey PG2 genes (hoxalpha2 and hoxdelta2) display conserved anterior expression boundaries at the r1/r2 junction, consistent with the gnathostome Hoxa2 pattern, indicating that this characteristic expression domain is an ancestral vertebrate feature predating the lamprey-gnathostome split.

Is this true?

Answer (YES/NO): NO